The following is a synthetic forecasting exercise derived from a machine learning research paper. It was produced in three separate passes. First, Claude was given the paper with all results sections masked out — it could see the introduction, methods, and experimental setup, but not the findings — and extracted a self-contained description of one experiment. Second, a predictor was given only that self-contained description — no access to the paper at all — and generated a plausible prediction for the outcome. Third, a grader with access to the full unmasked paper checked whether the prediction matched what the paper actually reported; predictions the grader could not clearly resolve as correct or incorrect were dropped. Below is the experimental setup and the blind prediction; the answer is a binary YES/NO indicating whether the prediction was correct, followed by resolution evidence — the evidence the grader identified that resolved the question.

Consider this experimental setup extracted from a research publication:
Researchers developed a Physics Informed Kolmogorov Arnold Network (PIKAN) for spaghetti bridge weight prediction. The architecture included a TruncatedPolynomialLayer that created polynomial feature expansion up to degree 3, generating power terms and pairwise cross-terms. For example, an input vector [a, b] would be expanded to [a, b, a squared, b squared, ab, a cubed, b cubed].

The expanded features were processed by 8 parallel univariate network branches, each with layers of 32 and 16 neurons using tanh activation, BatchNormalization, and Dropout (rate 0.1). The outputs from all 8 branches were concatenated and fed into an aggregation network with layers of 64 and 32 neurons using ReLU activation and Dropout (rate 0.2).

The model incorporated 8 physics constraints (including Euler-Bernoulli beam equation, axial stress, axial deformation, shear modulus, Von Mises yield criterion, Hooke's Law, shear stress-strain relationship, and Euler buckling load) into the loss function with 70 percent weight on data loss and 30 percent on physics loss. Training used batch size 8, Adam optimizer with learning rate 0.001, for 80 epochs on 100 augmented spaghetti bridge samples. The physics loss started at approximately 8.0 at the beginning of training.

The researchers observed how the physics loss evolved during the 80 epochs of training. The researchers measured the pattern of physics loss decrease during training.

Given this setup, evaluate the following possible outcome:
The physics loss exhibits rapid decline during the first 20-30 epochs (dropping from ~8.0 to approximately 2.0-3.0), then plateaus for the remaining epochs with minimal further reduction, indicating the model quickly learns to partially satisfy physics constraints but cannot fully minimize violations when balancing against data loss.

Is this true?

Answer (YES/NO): NO